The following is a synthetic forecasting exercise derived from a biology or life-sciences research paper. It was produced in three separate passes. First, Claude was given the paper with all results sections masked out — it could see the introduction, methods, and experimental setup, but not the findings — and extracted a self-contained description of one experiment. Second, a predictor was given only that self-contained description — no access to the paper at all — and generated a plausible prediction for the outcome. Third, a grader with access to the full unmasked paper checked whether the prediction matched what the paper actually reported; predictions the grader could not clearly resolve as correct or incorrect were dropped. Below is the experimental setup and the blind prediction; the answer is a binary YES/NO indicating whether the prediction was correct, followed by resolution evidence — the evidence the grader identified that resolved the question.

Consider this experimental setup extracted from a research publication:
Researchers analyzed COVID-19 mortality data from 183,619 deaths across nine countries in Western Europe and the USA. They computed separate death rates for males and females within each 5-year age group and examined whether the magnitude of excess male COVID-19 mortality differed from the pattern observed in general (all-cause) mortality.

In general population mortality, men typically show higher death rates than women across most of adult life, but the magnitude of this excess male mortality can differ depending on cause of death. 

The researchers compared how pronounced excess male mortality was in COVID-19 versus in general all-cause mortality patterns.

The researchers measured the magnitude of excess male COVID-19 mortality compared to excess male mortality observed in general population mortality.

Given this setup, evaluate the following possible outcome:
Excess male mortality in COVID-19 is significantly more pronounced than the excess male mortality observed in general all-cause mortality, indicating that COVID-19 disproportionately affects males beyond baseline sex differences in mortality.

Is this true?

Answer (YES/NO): YES